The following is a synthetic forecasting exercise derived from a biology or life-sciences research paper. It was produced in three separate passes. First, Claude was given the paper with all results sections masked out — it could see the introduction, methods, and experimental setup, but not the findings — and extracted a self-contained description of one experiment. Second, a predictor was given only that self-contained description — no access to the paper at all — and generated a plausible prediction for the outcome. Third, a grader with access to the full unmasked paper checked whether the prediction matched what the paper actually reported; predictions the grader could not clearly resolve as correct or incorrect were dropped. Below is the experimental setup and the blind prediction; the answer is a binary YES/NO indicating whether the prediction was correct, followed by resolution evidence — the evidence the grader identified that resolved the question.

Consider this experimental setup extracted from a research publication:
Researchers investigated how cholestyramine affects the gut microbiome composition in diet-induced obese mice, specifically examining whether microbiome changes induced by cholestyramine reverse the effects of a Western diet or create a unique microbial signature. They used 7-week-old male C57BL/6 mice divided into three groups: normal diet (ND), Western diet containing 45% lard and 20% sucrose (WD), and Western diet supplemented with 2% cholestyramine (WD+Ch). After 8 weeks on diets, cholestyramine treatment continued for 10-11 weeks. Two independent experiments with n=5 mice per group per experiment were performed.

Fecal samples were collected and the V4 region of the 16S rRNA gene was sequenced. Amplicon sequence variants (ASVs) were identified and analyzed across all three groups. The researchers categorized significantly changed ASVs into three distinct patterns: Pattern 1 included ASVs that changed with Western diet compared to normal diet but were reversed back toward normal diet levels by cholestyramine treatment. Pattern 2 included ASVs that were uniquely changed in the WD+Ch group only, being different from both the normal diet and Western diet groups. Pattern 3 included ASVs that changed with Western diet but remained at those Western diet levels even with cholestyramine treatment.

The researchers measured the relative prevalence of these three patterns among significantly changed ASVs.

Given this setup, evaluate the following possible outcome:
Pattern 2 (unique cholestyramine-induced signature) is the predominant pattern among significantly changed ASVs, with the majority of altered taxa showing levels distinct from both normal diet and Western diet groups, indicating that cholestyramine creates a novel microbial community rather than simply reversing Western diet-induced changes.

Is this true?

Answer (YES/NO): NO